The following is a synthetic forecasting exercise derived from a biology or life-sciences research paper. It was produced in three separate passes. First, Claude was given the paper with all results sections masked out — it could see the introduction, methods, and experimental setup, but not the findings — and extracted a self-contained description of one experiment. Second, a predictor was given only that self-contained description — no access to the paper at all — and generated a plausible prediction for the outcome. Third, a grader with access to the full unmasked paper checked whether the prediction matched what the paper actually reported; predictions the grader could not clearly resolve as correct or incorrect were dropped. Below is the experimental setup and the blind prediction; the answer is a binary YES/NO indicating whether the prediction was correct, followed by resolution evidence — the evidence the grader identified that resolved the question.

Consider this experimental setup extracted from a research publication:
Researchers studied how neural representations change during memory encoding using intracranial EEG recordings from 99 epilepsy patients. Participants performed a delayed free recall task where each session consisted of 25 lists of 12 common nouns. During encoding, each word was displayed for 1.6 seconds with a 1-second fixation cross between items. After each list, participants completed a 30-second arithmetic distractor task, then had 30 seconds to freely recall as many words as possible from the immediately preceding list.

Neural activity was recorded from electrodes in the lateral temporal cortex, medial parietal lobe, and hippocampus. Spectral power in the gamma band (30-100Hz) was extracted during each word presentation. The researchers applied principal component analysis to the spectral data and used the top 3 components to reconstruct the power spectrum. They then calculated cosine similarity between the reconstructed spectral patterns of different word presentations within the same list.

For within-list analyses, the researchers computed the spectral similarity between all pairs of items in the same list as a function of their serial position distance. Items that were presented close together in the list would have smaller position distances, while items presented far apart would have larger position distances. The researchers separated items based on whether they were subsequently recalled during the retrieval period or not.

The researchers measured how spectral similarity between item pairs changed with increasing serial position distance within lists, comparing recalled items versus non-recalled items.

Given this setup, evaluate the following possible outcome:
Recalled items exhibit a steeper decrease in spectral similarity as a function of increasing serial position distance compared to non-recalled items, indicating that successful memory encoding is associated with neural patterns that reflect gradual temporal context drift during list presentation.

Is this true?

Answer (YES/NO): YES